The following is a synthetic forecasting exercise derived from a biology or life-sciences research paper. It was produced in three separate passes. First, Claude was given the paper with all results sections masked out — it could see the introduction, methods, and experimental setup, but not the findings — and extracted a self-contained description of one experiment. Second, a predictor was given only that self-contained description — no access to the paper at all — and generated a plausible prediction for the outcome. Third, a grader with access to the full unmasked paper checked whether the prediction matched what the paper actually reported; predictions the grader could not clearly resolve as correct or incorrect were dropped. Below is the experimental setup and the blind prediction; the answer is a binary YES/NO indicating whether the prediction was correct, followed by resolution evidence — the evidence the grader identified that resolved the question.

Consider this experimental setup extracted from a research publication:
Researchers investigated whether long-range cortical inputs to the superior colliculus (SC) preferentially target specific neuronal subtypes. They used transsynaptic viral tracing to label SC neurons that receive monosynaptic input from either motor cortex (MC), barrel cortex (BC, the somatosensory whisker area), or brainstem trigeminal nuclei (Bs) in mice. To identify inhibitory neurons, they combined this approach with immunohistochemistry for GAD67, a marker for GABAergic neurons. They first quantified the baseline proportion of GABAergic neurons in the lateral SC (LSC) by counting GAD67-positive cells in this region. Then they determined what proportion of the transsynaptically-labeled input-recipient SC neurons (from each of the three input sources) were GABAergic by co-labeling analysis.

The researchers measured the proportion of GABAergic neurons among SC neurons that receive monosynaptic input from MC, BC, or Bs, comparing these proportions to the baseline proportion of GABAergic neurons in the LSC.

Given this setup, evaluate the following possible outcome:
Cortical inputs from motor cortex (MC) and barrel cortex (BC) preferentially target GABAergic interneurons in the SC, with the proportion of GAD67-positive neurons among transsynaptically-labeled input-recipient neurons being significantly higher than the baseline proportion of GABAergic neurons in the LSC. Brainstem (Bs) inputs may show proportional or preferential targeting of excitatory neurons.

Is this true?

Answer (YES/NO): NO